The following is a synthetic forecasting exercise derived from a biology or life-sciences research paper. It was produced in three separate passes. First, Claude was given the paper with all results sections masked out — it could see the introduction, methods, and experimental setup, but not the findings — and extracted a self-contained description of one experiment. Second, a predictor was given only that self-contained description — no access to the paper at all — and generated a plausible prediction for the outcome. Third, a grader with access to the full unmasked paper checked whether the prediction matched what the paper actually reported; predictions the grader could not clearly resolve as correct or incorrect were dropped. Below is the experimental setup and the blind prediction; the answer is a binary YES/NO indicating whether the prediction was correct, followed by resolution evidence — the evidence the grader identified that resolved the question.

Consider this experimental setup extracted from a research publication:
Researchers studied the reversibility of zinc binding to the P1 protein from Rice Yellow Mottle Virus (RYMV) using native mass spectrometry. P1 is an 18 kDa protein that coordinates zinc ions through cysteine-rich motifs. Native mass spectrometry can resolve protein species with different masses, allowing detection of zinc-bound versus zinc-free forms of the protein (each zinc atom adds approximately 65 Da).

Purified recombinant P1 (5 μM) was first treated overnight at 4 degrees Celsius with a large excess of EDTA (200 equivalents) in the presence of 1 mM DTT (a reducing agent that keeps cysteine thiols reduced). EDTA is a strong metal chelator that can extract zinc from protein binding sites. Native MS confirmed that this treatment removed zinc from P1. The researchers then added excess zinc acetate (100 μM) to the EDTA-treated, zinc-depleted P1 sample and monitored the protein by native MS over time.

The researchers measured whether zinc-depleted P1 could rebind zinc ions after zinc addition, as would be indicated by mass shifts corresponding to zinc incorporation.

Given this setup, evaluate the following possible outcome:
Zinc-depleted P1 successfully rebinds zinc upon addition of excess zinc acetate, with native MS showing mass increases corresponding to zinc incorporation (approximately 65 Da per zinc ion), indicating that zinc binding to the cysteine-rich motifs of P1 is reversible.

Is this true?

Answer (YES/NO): YES